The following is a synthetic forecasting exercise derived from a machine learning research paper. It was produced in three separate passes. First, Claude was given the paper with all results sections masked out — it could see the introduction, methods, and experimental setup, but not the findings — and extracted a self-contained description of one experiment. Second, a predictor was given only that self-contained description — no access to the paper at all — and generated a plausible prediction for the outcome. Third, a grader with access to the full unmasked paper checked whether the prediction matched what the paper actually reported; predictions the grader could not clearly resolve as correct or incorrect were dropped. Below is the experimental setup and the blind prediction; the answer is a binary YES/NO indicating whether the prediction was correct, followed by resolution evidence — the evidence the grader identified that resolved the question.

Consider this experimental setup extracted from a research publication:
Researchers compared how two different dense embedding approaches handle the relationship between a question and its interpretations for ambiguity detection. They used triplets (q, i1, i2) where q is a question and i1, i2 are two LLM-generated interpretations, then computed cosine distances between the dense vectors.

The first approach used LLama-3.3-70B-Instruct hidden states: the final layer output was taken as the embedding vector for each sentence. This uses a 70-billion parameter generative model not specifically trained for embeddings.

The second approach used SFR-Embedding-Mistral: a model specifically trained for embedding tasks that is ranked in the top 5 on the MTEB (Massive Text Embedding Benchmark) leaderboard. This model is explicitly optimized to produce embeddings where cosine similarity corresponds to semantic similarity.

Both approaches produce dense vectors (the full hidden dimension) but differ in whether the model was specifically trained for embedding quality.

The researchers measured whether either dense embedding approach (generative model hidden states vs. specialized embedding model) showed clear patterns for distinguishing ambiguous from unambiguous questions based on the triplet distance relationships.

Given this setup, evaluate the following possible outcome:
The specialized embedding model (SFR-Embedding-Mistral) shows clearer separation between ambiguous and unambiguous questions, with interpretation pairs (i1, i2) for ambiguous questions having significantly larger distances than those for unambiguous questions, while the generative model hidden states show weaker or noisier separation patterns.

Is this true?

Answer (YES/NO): NO